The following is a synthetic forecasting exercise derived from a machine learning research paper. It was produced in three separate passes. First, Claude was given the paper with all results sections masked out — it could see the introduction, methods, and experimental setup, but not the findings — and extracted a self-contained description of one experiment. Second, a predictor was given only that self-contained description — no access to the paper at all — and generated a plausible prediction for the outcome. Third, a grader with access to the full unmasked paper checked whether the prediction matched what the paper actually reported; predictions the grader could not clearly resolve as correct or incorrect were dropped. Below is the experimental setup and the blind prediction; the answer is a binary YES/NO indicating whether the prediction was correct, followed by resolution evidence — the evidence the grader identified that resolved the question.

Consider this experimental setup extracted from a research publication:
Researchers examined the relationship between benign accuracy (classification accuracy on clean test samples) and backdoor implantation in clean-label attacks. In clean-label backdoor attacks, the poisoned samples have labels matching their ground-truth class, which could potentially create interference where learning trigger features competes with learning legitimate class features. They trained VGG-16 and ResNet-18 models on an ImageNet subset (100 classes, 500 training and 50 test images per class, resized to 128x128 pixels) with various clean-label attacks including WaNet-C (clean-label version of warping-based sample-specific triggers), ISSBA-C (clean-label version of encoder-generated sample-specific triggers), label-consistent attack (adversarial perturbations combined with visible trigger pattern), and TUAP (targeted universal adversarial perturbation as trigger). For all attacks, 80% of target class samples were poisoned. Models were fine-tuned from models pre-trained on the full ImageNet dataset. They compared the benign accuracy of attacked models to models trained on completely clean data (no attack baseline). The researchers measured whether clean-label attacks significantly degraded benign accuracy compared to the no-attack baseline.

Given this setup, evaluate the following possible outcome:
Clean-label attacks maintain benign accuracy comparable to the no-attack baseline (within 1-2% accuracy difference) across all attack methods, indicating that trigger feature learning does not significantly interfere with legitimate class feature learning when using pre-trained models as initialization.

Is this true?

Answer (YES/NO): NO